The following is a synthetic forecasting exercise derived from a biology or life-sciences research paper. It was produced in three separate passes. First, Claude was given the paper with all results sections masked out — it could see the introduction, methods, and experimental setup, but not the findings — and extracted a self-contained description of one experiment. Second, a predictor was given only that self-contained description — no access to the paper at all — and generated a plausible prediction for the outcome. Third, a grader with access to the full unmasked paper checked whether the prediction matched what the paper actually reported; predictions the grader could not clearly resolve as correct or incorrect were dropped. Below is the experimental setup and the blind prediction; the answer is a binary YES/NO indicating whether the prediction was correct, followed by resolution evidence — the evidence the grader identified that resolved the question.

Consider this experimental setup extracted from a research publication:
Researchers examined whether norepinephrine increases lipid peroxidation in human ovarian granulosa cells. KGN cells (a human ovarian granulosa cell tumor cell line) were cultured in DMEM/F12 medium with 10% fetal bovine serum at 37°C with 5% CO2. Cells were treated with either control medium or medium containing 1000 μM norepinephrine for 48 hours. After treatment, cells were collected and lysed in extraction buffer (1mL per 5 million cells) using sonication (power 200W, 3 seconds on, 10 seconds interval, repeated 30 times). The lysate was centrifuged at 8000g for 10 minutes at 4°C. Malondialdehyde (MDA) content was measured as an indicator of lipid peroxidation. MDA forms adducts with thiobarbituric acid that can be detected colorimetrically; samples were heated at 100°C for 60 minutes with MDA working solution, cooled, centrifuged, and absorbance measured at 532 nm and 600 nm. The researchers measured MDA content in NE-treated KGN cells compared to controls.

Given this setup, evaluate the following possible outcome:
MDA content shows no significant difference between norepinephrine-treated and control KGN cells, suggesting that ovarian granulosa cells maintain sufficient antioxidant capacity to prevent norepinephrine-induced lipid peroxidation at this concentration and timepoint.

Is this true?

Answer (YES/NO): NO